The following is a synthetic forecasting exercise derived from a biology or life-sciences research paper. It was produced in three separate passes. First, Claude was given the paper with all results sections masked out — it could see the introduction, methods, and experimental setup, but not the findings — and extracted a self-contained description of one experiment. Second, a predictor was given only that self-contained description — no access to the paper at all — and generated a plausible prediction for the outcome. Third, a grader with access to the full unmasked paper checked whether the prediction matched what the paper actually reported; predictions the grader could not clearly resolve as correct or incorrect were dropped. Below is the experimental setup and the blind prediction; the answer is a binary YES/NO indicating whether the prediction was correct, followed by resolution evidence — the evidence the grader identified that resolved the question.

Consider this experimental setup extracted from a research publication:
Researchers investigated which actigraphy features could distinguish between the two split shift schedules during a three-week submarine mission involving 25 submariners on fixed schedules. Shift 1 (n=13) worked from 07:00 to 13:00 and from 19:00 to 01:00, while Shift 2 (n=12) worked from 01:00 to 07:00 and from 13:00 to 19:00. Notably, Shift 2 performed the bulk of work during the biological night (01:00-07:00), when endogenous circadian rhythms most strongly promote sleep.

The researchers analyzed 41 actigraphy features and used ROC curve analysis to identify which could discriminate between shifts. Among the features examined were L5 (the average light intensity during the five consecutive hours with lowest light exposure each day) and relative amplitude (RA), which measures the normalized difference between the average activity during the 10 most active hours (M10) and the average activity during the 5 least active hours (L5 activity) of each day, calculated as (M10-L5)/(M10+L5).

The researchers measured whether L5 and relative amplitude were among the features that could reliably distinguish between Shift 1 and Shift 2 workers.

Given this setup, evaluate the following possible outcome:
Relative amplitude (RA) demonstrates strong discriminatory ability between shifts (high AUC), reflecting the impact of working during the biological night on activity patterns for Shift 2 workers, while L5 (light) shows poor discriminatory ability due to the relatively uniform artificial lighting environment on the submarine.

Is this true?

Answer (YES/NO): NO